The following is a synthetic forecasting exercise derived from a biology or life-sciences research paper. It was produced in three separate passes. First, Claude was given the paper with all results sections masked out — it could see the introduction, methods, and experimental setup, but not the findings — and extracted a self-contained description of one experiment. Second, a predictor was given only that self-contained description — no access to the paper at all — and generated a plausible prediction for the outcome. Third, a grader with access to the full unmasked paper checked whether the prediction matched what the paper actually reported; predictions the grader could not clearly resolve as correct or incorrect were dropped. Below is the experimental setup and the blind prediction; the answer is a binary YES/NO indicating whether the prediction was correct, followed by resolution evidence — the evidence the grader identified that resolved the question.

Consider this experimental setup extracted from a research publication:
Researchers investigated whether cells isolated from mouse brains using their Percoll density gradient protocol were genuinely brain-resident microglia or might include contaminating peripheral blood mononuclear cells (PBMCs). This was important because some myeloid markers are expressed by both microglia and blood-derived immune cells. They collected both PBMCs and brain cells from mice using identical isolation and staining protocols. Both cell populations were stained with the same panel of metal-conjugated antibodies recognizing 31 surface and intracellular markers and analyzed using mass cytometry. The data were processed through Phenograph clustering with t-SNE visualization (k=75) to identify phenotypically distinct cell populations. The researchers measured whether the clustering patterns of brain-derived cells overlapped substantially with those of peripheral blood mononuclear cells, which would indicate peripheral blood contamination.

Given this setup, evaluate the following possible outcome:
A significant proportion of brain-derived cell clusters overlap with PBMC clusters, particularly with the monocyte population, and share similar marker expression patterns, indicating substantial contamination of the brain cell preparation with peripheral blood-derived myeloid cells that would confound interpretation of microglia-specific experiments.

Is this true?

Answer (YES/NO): NO